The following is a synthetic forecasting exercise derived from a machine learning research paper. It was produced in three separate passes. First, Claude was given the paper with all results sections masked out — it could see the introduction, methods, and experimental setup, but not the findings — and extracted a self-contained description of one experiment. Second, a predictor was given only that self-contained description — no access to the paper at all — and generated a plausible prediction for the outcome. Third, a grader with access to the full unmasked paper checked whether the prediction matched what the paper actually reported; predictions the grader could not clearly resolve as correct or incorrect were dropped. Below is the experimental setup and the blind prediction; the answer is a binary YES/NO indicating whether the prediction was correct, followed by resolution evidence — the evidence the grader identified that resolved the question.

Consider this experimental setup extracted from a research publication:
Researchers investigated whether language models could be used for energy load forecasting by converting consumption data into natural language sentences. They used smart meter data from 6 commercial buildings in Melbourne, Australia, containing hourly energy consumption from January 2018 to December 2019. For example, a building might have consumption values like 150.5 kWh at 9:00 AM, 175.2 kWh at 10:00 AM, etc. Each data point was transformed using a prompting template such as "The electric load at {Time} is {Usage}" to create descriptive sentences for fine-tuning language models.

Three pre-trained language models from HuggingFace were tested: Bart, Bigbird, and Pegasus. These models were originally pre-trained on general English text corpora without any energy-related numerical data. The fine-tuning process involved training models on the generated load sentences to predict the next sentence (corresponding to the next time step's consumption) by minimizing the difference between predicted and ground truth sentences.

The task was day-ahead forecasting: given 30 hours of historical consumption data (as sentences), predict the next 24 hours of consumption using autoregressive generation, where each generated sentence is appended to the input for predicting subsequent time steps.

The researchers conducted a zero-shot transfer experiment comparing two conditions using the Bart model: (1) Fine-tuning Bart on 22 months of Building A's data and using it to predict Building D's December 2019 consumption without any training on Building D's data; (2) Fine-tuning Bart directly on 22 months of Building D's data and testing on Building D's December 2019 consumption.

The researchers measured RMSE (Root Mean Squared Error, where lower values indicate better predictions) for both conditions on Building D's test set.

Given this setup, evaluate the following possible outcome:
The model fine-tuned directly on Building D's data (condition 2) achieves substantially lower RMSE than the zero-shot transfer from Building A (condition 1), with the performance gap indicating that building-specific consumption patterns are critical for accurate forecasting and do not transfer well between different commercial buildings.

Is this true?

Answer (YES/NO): NO